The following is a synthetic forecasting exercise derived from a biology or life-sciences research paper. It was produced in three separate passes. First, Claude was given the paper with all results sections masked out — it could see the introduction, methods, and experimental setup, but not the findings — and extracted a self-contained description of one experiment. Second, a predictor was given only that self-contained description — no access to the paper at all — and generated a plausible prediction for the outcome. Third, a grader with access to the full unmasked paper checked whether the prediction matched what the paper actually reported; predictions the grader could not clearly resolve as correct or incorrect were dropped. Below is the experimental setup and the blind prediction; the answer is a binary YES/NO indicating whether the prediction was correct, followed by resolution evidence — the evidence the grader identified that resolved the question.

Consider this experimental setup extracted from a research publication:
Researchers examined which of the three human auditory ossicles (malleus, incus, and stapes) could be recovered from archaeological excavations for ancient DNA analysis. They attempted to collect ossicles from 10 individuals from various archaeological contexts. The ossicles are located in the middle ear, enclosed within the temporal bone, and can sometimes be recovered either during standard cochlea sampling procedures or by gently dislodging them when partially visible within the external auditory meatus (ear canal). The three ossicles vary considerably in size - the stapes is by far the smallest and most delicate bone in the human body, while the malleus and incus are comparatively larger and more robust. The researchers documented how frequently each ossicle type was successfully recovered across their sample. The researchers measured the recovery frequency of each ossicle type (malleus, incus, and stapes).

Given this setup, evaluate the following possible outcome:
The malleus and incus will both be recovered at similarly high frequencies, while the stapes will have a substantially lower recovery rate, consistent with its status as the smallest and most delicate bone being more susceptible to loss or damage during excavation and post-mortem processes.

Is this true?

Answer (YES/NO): YES